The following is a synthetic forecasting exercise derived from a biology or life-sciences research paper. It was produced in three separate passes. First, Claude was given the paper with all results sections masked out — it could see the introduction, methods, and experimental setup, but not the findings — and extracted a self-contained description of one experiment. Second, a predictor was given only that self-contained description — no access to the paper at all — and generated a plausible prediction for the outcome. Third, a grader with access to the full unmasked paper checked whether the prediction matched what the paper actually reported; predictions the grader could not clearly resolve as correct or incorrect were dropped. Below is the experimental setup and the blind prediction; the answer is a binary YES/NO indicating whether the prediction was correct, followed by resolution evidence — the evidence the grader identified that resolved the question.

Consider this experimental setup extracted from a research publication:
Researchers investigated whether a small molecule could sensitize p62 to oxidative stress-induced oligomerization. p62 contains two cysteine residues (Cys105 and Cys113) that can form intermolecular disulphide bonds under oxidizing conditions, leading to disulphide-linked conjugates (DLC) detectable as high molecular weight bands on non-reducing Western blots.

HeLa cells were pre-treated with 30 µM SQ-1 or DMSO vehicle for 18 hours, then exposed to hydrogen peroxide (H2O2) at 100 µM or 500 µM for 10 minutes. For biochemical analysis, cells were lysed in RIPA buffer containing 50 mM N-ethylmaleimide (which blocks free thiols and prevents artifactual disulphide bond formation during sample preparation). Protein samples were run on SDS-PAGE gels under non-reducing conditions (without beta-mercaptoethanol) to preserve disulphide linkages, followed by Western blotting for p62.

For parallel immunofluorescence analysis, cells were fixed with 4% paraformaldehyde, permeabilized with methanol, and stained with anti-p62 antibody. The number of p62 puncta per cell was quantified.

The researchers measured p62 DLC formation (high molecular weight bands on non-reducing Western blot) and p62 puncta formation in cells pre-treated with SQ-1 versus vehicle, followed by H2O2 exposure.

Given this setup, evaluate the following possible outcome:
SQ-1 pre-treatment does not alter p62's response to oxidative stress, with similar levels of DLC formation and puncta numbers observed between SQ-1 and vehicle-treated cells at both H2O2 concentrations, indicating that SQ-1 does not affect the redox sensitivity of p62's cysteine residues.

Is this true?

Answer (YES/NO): NO